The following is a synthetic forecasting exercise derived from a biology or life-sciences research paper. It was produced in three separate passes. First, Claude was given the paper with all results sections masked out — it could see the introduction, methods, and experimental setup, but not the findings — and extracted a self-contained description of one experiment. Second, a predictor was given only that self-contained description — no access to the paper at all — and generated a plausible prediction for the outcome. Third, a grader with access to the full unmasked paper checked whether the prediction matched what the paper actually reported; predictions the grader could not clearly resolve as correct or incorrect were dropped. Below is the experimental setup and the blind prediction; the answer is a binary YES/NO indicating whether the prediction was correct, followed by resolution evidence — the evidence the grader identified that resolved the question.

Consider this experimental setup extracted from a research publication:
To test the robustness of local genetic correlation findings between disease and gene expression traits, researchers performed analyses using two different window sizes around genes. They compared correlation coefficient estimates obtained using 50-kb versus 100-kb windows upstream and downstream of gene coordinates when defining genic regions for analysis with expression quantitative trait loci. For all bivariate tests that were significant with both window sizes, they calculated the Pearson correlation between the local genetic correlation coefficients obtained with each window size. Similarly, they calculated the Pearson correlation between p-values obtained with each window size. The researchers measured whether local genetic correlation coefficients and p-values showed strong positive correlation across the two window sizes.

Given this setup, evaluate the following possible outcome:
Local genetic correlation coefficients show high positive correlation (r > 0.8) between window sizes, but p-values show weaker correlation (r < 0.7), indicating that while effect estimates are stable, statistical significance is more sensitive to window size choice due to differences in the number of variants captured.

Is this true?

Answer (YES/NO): NO